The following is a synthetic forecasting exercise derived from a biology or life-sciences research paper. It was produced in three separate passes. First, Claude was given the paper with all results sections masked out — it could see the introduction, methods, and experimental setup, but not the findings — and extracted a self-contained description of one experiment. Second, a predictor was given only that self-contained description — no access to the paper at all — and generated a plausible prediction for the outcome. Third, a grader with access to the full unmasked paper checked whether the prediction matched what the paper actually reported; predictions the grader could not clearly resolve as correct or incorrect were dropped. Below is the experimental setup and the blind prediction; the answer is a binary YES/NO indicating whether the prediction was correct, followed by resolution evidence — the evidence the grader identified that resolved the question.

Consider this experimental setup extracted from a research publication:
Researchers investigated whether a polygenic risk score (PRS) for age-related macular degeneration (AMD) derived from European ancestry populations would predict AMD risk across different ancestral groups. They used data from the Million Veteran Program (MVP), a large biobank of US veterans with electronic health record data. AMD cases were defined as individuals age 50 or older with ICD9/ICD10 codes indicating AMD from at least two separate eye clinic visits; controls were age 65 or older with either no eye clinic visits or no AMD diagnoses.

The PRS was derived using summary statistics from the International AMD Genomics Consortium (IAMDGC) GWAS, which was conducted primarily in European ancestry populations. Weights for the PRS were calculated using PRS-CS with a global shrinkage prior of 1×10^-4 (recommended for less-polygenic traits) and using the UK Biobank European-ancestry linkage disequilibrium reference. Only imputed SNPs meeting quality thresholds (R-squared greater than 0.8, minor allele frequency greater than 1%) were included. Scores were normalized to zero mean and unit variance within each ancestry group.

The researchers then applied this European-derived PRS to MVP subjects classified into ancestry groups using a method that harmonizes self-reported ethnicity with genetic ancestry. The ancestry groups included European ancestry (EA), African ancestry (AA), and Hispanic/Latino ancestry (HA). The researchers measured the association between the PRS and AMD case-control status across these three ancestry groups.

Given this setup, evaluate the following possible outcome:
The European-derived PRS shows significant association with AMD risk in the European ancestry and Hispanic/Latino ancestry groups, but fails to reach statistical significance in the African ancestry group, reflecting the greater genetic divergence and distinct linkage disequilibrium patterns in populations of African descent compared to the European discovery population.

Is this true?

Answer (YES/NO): NO